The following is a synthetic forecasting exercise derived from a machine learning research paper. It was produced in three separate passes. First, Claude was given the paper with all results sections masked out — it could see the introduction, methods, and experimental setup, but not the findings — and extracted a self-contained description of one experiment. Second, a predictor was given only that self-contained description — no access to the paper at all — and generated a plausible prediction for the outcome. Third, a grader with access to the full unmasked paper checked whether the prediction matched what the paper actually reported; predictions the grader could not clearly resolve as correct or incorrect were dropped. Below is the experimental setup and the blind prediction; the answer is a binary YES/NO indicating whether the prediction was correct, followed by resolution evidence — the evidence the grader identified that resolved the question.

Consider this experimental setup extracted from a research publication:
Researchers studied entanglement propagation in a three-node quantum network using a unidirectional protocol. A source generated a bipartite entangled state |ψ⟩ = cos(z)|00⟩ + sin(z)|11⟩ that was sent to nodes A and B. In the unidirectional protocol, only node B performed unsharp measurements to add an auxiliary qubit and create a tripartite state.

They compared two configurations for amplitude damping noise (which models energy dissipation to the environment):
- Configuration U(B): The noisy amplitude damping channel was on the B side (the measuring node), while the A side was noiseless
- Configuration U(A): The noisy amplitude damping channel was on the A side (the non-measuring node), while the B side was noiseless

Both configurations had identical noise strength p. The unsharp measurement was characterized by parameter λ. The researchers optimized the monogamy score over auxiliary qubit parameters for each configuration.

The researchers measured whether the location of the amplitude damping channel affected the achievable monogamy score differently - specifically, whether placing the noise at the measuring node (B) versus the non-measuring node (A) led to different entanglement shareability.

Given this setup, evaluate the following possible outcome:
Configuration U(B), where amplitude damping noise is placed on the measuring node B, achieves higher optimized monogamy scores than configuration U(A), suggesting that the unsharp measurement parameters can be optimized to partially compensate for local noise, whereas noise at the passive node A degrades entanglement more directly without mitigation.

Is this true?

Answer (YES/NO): YES